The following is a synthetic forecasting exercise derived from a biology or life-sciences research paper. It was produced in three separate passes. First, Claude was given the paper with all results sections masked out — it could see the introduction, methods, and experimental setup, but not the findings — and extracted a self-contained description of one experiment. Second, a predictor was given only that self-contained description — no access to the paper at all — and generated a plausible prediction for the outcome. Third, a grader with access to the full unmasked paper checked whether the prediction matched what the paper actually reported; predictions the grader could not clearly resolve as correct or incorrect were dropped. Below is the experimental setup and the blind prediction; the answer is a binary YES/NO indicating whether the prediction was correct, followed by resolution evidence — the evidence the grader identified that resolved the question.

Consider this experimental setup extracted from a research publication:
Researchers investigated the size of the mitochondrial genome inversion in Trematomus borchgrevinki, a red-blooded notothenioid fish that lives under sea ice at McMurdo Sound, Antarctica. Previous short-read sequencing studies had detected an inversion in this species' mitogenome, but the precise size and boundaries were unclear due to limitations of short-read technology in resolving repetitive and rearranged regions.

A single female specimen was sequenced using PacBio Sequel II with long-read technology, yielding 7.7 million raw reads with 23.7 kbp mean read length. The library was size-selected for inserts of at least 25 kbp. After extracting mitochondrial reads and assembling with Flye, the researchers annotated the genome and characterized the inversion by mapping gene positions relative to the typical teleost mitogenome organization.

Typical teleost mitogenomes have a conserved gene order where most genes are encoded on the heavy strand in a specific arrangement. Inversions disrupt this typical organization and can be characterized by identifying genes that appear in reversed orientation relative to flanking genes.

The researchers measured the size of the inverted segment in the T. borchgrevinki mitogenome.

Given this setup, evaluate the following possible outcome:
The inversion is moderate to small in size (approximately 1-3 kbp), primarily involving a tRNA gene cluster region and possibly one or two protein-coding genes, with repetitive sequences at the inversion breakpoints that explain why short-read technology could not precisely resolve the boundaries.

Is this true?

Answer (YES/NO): NO